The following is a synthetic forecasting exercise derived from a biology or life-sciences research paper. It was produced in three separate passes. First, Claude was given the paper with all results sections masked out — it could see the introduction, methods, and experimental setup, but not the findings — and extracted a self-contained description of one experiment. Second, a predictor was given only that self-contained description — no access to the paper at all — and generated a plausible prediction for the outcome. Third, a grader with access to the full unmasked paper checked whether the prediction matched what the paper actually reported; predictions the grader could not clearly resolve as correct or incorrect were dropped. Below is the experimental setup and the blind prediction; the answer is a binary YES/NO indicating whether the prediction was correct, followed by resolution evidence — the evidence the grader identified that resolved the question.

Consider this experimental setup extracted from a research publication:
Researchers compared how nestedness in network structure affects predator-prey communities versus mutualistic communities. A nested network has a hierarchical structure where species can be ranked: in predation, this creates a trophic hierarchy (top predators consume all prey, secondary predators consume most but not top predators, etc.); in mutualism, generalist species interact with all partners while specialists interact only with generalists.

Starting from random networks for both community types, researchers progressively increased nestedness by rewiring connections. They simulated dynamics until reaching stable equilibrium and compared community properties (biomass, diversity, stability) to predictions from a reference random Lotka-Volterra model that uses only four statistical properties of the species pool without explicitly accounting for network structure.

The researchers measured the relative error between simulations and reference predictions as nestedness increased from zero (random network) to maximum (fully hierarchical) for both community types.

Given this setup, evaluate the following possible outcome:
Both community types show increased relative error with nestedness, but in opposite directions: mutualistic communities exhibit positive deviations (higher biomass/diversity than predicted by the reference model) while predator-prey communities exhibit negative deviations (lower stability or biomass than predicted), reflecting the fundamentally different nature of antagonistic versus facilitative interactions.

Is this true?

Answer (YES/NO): NO